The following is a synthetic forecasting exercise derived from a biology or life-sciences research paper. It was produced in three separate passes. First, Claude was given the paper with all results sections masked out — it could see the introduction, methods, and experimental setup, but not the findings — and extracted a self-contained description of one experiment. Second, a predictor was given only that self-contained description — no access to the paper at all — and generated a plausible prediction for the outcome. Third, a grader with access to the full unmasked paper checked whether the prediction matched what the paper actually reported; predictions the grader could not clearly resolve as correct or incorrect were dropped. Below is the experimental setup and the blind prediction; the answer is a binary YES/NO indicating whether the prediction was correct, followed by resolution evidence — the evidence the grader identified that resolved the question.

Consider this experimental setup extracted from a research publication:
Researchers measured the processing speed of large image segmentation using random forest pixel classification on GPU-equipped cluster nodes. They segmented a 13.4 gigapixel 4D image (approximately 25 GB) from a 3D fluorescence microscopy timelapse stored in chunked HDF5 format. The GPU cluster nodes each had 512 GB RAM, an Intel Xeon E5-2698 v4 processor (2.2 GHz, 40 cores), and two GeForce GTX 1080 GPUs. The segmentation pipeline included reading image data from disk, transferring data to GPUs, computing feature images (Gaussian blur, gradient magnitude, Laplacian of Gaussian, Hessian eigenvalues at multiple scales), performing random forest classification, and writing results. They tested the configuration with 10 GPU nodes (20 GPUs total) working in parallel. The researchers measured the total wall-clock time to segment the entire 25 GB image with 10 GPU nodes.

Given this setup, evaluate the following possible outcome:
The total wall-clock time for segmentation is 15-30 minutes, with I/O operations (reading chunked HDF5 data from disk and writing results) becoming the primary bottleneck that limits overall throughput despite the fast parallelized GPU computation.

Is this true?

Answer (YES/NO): NO